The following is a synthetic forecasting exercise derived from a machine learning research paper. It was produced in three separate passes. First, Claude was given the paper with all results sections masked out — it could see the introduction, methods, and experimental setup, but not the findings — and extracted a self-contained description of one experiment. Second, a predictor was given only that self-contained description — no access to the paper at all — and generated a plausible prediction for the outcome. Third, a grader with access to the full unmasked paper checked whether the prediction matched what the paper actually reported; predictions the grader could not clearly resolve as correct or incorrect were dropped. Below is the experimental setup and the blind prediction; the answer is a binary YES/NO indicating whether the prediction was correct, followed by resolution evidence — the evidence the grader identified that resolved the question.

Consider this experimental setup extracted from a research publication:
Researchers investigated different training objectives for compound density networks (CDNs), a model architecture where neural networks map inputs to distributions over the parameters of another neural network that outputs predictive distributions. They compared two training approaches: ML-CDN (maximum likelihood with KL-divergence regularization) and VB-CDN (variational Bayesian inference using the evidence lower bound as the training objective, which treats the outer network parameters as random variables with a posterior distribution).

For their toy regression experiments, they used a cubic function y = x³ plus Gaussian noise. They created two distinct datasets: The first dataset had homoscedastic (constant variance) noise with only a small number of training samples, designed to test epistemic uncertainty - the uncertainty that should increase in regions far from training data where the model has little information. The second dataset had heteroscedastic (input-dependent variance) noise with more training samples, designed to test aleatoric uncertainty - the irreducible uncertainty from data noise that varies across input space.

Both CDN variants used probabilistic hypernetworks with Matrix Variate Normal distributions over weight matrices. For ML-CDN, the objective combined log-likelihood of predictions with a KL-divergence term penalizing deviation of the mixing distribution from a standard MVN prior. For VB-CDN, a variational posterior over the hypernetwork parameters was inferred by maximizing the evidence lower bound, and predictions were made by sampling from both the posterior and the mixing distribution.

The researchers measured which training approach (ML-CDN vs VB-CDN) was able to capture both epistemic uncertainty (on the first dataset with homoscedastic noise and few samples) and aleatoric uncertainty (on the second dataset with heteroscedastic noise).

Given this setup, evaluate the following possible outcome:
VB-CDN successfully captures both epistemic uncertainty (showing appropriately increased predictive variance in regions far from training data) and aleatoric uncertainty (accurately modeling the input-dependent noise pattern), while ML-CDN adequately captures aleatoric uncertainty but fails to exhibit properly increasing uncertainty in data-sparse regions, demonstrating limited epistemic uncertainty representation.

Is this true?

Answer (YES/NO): YES